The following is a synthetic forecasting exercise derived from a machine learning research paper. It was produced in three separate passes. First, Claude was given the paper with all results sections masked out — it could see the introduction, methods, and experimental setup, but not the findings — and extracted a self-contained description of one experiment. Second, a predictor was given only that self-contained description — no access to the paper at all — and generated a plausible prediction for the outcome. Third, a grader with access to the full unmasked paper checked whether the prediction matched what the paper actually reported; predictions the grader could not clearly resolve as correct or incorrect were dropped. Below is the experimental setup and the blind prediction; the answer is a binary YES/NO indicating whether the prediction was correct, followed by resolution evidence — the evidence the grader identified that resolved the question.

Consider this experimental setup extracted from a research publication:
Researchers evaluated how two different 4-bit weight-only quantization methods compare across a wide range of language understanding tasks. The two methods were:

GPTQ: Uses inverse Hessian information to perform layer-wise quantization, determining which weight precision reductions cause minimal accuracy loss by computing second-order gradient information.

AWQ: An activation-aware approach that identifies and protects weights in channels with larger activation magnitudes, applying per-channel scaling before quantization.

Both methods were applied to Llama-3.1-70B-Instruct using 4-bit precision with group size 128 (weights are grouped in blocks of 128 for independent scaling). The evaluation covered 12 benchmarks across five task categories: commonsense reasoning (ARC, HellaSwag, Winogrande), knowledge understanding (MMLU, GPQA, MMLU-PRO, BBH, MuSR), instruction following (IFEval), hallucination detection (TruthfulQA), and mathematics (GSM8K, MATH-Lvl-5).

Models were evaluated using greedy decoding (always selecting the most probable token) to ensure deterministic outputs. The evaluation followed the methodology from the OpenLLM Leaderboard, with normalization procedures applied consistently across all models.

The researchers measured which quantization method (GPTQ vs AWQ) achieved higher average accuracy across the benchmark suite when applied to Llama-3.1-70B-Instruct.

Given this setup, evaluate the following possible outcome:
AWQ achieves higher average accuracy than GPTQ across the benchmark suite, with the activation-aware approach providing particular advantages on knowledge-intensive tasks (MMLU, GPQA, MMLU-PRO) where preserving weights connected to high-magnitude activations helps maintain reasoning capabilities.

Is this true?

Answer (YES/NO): NO